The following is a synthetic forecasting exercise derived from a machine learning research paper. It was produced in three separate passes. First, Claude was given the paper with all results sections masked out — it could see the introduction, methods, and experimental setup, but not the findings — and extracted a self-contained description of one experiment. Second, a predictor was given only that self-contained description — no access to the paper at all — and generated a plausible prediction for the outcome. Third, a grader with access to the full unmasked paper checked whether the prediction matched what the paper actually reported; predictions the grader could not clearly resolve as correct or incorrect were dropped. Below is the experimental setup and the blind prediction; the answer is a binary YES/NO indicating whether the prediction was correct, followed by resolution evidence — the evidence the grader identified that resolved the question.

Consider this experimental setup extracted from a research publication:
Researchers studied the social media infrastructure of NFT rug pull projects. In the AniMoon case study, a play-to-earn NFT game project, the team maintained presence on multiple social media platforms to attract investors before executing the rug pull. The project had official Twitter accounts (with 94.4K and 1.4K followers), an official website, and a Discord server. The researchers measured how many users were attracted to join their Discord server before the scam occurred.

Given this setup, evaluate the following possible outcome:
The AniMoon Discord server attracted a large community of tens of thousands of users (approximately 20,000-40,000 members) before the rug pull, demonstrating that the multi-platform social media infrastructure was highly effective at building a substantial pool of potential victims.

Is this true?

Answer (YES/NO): NO